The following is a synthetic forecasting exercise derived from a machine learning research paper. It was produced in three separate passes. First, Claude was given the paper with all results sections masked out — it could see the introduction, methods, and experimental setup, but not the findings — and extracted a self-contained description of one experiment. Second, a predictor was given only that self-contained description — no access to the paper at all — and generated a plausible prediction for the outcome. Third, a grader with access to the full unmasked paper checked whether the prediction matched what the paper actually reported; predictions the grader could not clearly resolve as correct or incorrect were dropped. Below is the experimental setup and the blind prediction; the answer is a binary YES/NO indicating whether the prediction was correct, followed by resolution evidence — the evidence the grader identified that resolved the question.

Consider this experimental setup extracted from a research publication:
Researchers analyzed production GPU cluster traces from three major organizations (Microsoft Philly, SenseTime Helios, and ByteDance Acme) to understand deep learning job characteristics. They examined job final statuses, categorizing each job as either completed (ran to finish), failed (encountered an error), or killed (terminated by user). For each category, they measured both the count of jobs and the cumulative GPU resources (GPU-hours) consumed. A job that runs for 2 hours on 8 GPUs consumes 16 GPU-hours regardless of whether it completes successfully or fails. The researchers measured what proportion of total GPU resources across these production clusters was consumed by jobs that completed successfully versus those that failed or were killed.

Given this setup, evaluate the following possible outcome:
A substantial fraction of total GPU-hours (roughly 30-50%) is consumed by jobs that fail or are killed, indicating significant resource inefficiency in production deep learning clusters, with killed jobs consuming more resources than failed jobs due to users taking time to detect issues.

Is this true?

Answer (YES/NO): NO